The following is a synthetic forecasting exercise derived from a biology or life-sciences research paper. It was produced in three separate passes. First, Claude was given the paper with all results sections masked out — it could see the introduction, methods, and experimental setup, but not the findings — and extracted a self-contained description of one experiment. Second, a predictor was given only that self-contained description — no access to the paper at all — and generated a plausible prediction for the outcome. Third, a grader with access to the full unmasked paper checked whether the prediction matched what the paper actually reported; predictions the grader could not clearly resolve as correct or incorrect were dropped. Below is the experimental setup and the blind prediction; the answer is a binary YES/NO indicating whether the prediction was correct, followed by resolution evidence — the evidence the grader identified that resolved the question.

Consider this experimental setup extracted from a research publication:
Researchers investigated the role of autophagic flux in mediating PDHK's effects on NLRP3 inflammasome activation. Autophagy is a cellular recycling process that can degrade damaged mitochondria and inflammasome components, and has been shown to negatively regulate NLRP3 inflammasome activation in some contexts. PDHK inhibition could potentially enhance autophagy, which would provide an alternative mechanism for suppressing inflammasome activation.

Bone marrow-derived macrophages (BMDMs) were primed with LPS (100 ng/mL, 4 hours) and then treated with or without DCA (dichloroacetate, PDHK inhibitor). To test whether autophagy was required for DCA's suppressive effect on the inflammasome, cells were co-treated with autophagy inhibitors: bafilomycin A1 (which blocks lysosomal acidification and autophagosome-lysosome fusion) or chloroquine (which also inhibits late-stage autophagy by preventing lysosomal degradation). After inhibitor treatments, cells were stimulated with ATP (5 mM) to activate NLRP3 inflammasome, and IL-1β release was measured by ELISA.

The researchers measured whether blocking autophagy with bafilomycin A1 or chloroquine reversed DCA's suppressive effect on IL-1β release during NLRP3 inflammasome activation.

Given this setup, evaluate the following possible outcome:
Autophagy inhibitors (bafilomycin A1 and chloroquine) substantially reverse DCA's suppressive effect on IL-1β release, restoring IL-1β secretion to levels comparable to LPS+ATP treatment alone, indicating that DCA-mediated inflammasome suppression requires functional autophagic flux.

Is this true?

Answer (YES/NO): NO